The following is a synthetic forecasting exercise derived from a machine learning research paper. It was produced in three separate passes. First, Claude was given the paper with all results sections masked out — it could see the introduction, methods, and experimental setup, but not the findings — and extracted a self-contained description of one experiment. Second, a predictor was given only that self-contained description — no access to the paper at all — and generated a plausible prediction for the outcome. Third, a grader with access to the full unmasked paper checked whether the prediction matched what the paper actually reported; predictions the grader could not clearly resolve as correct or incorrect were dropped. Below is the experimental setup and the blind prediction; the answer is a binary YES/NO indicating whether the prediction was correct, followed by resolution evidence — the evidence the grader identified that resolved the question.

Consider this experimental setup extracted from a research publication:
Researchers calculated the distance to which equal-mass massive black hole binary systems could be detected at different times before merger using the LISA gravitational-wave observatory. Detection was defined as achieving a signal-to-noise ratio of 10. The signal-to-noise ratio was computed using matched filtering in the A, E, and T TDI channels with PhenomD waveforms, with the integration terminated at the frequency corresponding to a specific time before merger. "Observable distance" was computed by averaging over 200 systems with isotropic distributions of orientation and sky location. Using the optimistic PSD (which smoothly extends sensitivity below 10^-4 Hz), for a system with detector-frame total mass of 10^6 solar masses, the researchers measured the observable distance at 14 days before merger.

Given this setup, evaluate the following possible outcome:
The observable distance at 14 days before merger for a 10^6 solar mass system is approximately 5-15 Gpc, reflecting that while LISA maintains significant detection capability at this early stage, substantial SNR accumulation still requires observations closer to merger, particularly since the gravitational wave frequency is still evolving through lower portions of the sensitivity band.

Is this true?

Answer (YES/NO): YES